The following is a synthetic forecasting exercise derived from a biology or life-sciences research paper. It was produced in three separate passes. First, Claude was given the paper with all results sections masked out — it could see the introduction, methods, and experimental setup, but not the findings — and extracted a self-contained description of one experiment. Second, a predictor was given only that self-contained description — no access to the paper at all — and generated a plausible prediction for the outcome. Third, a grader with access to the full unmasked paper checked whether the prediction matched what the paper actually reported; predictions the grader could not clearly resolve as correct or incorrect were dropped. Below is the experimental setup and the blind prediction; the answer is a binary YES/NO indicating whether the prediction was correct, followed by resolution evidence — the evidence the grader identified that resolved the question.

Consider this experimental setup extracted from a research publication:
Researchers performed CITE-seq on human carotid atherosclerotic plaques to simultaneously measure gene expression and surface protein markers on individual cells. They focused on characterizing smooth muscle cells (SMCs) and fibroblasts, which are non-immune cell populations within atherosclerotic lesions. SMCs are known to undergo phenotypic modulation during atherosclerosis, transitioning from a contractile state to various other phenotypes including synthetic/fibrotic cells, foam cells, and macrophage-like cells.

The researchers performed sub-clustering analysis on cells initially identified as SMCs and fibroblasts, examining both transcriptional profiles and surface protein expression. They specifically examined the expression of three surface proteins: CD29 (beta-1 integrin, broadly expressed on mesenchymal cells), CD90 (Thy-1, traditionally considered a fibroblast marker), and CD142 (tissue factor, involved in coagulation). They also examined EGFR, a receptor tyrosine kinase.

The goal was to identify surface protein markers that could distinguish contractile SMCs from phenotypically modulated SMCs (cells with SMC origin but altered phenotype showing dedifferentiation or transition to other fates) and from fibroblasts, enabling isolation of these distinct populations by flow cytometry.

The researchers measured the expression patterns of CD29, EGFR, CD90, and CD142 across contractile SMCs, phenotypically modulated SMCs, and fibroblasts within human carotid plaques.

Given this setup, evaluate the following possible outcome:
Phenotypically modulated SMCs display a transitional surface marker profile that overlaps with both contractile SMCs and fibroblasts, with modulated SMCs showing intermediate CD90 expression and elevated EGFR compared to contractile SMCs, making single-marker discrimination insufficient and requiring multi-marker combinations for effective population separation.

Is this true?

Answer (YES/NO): NO